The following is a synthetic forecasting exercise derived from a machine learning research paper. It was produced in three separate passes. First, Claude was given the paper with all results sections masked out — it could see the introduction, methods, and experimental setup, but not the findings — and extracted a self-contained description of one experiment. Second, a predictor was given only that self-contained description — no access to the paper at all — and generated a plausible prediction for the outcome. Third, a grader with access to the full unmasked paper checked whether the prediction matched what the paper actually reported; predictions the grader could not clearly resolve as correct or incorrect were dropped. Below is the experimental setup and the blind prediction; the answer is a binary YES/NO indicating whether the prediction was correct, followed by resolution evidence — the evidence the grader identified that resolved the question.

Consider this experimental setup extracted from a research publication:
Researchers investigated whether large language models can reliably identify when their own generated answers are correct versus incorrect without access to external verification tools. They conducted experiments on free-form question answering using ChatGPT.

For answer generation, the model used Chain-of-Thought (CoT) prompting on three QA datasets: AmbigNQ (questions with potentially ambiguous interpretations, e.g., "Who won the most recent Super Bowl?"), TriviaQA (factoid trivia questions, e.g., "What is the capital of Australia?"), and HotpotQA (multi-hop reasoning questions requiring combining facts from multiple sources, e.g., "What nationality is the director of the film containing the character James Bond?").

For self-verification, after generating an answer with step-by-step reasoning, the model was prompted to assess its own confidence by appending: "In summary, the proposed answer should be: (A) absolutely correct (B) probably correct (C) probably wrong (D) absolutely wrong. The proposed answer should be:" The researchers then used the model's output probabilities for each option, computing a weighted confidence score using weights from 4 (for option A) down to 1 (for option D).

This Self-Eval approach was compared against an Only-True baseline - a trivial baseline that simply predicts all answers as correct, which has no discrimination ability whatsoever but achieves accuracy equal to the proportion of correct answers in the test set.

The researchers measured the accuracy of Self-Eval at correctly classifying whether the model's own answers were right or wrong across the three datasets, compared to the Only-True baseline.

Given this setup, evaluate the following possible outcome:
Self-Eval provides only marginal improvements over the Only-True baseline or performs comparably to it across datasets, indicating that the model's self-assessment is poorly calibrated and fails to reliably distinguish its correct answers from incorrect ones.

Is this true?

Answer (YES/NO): YES